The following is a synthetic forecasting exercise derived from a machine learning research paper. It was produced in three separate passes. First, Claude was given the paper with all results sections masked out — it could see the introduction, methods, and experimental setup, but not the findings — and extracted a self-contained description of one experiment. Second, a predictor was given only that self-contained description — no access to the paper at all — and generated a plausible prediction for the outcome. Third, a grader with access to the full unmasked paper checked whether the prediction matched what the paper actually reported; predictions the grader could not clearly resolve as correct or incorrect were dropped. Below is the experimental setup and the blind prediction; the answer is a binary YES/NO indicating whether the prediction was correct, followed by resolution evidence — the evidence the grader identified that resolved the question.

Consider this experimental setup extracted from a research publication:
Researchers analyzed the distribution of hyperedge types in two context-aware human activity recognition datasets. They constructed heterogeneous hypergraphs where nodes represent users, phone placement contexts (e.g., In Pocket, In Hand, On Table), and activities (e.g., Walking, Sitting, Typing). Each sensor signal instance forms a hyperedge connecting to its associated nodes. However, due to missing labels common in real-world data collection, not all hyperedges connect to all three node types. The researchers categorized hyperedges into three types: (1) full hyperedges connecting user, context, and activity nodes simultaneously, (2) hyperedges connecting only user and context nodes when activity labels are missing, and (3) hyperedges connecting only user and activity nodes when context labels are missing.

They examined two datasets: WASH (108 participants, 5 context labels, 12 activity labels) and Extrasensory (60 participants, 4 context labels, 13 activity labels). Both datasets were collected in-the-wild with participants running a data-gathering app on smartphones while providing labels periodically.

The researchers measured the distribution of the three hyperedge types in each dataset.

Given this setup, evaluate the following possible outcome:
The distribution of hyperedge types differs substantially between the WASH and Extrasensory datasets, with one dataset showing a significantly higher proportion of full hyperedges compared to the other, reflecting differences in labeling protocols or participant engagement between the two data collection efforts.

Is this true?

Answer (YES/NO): YES